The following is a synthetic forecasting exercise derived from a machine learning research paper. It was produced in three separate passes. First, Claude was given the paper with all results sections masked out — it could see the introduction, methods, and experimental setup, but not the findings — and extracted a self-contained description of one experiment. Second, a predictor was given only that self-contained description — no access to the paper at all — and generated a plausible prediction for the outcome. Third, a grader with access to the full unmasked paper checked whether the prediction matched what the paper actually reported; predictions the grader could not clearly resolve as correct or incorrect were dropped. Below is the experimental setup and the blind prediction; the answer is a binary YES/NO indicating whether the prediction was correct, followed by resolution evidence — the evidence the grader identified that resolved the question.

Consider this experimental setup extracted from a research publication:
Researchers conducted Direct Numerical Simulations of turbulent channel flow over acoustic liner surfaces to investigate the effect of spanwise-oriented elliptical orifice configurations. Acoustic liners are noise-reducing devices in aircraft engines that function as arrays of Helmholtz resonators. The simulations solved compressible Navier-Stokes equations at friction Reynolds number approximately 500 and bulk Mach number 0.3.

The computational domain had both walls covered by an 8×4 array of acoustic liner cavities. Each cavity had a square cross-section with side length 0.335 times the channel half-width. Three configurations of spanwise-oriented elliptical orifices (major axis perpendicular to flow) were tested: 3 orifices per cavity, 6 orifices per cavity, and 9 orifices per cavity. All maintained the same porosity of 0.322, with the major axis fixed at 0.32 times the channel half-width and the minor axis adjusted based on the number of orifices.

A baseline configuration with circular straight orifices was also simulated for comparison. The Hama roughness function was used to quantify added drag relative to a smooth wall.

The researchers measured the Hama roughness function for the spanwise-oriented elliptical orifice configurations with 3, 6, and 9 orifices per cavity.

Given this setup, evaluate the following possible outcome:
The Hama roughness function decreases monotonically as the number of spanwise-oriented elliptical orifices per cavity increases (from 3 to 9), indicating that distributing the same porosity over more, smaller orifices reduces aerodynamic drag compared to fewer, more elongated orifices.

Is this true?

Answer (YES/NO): NO